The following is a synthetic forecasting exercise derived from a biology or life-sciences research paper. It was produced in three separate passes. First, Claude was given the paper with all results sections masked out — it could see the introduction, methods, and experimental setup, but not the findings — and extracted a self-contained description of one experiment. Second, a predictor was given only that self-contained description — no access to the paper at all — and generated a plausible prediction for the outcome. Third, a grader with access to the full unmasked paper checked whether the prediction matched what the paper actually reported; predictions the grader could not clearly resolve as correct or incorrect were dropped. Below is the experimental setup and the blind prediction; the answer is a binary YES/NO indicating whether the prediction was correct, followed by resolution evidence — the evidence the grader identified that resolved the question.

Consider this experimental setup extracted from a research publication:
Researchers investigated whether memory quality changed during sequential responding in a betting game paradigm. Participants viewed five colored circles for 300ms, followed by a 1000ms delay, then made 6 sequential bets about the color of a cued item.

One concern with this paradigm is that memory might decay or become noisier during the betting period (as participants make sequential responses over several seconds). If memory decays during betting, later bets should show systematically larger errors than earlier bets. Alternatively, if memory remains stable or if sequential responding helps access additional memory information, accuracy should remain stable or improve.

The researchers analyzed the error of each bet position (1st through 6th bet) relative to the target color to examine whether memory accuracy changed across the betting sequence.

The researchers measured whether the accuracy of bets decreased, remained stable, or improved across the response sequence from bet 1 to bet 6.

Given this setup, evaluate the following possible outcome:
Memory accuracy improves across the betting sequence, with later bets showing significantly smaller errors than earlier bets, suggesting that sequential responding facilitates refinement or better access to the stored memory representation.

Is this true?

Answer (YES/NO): NO